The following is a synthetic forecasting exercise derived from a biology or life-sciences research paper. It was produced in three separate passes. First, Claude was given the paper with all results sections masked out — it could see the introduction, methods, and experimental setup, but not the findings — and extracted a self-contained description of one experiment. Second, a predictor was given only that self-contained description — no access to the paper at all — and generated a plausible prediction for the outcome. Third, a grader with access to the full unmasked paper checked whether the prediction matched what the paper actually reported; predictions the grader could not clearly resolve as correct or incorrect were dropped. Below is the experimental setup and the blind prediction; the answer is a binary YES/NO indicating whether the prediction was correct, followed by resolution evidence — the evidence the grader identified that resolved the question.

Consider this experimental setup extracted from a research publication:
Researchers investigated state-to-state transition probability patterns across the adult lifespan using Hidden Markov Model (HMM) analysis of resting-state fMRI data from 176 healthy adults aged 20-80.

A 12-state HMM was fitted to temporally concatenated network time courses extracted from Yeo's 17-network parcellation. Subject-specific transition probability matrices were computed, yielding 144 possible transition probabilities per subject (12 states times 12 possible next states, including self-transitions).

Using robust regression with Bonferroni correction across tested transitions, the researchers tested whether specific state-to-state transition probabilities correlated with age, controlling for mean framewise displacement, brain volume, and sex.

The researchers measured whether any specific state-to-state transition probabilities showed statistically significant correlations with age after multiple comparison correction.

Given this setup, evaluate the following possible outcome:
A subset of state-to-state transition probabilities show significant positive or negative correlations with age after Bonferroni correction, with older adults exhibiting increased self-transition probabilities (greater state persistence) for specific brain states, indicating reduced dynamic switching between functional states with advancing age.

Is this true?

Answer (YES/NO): NO